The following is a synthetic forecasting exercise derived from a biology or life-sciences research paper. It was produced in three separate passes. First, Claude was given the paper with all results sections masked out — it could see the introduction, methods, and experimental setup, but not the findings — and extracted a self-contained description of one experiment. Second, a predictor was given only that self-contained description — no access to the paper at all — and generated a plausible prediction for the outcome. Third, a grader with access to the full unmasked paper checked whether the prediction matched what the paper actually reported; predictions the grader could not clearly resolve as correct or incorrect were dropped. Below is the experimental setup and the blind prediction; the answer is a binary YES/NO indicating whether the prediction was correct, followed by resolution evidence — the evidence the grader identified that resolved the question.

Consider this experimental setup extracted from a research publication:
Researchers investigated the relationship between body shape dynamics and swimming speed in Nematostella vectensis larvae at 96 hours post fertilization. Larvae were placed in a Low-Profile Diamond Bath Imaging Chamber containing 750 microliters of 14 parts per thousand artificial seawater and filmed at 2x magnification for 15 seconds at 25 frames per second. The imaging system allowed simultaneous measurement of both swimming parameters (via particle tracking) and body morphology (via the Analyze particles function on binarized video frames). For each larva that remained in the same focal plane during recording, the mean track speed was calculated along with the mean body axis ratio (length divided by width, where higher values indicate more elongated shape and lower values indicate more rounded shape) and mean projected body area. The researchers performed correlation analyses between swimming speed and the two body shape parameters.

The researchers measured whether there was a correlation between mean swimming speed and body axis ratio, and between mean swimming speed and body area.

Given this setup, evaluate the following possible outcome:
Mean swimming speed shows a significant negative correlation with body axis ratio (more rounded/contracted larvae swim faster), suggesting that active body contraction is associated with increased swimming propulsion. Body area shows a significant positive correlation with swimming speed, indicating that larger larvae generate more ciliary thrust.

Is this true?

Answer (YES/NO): NO